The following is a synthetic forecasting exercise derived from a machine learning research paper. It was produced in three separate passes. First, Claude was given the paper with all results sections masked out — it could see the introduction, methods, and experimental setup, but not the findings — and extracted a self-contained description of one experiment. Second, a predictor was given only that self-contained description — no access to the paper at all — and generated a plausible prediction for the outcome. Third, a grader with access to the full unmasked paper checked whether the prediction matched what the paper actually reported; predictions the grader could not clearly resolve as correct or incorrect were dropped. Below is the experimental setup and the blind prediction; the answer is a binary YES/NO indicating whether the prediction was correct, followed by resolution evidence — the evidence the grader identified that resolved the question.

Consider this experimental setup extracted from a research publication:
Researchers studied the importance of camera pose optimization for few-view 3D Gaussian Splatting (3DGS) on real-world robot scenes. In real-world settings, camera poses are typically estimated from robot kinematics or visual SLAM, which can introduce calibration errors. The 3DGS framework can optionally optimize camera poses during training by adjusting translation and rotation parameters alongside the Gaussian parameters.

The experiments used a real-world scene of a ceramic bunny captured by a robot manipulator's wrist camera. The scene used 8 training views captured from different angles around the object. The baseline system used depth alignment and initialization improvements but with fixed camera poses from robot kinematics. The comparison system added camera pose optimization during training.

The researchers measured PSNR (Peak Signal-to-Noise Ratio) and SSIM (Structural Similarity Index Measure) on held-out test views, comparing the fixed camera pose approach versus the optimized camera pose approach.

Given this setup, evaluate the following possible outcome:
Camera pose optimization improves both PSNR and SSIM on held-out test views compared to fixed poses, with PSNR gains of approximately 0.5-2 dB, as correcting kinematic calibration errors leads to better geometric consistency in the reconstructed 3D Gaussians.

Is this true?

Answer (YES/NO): NO